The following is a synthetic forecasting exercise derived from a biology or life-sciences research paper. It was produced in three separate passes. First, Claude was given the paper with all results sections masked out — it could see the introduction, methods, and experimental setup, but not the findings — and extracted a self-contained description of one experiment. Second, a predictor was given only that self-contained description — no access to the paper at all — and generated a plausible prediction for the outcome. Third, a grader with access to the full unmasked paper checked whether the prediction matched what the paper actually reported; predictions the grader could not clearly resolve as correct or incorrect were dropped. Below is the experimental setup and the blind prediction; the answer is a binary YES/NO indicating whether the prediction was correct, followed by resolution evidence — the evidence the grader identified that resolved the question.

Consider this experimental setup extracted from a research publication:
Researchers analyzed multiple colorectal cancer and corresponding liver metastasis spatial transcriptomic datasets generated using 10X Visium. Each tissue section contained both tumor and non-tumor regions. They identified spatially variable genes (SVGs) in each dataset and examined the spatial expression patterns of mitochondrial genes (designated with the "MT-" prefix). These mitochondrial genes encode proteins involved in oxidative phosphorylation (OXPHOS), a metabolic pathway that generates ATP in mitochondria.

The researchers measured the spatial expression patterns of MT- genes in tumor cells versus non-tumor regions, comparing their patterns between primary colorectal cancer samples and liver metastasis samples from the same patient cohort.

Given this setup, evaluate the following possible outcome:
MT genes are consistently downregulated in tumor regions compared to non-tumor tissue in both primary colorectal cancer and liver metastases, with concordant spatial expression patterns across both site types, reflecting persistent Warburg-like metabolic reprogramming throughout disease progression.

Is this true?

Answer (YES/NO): NO